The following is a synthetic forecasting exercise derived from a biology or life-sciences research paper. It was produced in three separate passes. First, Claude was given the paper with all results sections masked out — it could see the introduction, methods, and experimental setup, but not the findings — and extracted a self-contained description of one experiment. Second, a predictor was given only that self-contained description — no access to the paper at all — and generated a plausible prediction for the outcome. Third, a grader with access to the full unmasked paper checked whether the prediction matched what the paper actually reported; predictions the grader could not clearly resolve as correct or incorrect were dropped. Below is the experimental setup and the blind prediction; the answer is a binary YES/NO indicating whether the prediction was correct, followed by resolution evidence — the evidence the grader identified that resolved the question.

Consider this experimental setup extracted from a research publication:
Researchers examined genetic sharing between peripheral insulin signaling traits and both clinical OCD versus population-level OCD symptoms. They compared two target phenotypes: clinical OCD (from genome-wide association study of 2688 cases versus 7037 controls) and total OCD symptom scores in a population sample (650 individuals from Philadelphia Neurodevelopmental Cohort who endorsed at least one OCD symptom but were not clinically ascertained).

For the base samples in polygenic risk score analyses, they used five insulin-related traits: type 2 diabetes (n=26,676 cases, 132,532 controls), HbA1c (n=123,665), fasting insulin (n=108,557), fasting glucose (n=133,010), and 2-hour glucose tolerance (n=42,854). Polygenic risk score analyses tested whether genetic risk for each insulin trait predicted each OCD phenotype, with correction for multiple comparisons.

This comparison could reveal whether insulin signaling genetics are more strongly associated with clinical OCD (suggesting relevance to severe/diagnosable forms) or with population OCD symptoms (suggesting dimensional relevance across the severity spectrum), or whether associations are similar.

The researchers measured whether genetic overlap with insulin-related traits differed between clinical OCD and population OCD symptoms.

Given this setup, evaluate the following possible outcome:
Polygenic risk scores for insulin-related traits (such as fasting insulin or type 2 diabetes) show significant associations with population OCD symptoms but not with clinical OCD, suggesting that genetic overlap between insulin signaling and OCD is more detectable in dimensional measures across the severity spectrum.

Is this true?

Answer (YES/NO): NO